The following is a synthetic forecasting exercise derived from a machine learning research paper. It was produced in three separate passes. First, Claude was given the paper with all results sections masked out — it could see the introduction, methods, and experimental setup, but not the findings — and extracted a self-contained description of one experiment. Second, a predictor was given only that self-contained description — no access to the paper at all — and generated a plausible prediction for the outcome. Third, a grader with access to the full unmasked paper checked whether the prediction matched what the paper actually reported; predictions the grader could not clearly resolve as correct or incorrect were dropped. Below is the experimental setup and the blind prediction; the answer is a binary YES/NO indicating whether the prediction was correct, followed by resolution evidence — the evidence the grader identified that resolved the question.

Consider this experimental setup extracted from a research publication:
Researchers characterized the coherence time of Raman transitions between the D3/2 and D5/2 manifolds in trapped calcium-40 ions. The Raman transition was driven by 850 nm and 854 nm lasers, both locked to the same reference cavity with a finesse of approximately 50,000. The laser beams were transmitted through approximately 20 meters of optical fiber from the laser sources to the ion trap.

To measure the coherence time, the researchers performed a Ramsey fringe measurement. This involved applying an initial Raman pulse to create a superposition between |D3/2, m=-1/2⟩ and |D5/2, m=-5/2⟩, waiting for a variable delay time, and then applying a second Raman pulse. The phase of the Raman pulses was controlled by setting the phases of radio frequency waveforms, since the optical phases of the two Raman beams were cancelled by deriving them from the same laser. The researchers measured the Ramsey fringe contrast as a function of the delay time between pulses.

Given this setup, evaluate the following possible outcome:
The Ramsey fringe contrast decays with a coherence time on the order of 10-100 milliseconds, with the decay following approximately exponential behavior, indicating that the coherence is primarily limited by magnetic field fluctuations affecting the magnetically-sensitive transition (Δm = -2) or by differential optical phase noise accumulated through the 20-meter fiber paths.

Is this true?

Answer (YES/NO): NO